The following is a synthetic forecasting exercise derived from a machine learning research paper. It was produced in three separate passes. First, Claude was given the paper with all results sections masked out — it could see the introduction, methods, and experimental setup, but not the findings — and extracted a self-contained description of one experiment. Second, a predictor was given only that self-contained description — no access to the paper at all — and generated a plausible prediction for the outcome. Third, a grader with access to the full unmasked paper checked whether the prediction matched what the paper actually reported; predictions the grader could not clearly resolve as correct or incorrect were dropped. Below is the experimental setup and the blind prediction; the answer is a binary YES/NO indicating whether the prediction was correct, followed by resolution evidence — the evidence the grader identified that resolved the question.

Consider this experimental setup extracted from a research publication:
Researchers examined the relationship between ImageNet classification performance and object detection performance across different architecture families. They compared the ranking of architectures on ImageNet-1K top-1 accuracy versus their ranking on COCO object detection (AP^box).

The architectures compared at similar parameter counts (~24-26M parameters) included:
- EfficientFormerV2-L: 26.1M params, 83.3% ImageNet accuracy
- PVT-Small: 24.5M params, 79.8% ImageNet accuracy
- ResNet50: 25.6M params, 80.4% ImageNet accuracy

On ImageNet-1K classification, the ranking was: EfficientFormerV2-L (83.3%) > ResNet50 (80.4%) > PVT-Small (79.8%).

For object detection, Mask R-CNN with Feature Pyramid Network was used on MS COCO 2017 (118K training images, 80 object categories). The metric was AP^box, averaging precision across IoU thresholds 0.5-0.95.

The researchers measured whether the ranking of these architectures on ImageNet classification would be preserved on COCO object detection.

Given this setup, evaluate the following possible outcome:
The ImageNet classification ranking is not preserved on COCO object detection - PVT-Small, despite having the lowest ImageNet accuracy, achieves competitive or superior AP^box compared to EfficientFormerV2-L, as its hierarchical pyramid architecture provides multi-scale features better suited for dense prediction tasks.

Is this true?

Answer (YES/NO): NO